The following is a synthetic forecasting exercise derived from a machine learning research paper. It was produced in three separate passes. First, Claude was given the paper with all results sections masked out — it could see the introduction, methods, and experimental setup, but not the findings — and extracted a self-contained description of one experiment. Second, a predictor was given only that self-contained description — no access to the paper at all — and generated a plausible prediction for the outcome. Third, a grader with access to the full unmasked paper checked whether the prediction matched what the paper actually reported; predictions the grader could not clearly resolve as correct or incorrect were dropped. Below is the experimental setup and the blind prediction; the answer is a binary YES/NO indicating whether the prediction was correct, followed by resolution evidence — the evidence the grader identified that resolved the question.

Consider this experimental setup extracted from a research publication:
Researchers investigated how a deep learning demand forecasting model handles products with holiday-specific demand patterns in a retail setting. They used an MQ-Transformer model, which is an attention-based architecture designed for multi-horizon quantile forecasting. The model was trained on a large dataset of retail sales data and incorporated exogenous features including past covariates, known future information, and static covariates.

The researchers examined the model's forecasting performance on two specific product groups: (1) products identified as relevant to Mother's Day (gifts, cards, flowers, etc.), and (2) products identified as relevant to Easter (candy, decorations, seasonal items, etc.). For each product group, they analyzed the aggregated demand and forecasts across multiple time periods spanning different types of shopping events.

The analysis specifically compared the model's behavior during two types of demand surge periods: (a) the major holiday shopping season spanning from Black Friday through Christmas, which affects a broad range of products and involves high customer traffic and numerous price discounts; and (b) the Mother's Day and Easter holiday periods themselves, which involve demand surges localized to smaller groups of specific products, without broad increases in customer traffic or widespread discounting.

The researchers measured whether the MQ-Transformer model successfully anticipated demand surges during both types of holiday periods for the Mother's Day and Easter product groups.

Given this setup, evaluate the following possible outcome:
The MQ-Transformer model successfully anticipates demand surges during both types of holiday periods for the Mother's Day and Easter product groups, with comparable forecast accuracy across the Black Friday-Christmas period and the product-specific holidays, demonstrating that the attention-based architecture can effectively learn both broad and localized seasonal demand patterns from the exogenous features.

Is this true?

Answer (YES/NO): NO